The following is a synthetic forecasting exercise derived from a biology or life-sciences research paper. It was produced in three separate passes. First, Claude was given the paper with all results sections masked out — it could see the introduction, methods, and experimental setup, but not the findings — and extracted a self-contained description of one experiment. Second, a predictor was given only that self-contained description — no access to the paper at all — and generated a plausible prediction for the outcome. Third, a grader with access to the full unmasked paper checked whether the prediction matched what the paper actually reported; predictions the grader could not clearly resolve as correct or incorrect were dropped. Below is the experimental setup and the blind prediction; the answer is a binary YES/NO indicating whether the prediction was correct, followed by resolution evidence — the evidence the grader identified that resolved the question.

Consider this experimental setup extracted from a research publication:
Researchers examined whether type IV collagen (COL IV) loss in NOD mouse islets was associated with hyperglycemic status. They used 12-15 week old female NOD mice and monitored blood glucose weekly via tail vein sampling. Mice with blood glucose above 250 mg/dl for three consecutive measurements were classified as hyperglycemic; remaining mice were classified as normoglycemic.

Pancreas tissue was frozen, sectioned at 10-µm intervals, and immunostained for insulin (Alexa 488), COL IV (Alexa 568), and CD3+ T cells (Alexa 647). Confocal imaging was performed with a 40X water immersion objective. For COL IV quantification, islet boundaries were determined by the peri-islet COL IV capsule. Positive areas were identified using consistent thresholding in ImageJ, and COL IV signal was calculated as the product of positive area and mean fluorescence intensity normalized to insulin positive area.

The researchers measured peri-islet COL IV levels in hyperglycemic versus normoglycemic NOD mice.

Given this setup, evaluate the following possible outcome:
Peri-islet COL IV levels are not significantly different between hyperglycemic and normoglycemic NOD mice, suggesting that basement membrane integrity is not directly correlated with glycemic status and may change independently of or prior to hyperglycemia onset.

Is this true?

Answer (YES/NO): NO